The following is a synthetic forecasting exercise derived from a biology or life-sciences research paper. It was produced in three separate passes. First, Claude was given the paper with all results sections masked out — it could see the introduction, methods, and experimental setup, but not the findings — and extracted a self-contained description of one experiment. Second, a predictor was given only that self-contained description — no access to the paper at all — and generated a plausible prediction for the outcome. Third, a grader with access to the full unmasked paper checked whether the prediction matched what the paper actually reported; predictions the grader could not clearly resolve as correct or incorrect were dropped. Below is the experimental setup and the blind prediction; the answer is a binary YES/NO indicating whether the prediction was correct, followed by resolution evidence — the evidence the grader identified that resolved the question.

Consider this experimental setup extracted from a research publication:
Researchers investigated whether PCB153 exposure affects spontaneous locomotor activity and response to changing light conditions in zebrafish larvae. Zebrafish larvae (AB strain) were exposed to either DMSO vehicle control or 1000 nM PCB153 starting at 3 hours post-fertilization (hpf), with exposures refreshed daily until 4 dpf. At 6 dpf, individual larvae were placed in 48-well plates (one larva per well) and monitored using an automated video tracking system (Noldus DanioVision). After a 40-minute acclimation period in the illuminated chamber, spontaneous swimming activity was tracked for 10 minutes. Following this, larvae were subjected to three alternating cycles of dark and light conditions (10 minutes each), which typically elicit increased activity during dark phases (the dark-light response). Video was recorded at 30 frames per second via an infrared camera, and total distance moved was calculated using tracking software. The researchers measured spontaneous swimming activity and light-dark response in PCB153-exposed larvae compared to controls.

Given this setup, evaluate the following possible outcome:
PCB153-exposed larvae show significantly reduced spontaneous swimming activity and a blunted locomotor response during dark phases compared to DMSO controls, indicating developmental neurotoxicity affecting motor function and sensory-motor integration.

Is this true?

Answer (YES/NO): NO